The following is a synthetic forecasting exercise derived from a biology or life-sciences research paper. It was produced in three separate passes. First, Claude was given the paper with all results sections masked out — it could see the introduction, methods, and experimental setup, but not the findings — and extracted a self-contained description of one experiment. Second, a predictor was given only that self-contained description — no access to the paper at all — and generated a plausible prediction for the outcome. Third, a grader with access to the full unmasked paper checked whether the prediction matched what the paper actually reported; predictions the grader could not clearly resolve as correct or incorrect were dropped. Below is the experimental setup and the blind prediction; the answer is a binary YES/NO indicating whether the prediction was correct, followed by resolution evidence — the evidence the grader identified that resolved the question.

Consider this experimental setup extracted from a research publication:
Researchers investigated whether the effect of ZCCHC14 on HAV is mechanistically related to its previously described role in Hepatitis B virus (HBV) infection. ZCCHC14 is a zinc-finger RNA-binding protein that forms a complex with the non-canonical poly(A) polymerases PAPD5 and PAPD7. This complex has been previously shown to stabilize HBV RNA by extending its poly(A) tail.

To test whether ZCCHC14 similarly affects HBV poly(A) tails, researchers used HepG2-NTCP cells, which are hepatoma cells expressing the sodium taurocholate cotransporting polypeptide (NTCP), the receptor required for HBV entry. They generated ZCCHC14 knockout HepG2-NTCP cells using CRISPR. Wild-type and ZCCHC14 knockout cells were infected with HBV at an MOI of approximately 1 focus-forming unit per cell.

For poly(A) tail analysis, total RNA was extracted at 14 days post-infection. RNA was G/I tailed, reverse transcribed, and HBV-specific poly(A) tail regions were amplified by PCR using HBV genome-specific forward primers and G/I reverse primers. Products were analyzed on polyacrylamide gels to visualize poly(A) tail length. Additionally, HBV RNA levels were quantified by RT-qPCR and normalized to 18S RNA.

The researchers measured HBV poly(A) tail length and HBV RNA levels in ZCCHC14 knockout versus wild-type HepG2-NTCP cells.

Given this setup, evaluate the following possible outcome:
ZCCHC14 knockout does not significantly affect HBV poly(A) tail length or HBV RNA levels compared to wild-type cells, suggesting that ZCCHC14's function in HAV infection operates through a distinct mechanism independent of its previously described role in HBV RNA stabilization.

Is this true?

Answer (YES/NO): NO